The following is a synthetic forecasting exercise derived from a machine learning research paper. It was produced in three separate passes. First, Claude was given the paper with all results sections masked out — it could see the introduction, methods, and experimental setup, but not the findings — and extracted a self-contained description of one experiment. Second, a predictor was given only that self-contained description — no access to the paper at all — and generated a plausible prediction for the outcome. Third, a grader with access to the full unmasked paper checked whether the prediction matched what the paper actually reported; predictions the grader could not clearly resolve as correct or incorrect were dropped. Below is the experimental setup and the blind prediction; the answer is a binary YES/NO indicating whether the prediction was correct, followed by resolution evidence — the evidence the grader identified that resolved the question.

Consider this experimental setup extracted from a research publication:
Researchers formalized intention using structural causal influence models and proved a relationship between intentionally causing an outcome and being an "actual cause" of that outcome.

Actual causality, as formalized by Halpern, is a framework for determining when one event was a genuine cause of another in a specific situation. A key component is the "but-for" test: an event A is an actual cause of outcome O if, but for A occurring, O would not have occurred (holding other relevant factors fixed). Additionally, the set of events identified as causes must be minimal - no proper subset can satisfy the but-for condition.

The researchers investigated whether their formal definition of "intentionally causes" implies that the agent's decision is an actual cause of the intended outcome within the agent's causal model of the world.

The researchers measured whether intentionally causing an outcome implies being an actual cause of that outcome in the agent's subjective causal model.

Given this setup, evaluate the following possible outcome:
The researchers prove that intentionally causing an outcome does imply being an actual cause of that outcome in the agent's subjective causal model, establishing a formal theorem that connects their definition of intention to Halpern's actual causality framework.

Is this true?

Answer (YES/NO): YES